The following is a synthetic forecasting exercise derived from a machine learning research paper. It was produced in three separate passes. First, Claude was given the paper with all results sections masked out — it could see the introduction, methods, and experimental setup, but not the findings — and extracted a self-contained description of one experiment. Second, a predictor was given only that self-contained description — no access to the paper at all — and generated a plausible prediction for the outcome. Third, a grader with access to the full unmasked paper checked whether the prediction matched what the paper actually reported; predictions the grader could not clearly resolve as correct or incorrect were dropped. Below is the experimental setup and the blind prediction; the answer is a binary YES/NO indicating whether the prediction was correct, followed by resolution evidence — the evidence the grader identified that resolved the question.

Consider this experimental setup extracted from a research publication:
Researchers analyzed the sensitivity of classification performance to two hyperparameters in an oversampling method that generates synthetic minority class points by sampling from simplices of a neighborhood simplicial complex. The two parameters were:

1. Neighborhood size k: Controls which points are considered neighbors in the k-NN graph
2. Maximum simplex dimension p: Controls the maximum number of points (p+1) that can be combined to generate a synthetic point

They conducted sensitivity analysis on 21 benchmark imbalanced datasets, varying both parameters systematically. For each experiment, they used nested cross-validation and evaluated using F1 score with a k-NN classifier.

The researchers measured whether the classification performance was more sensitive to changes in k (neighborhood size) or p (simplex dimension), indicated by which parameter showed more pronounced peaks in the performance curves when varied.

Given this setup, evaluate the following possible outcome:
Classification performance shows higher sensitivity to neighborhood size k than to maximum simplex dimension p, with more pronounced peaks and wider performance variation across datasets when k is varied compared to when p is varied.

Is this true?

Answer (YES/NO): NO